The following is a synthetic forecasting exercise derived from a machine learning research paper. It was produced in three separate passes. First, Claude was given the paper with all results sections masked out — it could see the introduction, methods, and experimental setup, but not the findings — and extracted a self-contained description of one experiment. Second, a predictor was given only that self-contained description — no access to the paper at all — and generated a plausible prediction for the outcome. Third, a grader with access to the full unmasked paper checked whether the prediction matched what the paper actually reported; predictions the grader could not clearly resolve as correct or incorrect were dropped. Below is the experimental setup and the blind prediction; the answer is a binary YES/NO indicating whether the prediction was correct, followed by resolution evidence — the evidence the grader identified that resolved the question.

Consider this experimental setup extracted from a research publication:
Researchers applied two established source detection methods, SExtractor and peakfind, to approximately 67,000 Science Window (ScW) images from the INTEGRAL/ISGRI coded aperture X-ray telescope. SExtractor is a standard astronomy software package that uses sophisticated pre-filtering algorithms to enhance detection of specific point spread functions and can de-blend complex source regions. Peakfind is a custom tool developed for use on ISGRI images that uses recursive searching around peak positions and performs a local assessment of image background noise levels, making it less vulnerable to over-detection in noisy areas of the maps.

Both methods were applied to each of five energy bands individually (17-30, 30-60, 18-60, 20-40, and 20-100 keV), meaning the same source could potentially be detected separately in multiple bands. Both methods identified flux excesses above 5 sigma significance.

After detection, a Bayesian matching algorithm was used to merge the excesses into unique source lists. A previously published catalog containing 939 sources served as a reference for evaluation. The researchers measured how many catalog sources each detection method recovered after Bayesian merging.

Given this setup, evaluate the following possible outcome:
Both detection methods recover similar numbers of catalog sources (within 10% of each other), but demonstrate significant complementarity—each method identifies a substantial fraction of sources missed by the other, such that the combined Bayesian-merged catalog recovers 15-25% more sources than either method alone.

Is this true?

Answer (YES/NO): NO